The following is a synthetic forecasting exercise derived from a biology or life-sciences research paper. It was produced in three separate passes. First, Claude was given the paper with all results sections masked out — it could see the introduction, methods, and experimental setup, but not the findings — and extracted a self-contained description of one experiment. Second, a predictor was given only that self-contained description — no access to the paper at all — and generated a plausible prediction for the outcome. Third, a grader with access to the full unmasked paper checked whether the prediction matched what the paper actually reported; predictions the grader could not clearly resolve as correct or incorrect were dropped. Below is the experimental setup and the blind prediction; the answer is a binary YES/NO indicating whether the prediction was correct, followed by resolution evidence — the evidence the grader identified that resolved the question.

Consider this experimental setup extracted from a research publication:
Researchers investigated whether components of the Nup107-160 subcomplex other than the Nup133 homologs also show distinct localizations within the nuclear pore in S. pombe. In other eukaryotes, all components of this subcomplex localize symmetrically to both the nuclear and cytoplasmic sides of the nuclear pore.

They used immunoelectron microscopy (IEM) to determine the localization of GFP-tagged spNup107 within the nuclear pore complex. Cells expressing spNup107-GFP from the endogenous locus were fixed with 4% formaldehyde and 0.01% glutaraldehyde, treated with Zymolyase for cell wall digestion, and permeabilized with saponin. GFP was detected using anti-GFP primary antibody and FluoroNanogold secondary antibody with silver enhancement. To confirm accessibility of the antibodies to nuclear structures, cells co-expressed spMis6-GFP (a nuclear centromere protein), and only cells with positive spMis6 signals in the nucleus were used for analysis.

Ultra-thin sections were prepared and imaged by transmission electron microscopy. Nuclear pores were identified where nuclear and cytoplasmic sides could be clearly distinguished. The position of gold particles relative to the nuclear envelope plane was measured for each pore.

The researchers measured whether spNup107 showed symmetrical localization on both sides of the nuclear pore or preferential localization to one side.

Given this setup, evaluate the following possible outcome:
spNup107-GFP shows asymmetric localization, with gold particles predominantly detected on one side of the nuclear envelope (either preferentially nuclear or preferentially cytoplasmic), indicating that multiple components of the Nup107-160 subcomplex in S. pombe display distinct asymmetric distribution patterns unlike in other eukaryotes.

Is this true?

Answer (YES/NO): YES